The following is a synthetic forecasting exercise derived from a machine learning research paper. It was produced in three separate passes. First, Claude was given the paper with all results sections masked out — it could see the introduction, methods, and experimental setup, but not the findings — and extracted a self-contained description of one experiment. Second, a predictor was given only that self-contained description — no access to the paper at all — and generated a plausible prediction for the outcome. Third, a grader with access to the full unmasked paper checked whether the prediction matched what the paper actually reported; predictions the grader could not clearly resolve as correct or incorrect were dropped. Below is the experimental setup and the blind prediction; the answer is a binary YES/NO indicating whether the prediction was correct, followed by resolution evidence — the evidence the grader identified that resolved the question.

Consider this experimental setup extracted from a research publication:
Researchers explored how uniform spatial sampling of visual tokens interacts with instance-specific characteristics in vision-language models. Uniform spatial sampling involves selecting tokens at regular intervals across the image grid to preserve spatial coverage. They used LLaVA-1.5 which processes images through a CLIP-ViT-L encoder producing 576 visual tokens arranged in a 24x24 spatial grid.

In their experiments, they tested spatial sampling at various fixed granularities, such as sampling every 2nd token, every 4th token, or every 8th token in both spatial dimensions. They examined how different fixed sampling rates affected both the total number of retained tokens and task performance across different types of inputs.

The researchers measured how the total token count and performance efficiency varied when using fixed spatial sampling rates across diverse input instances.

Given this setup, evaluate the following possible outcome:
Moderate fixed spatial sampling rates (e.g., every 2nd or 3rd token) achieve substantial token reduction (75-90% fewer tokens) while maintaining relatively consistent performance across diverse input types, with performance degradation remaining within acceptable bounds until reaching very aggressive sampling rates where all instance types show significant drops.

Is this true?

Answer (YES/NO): NO